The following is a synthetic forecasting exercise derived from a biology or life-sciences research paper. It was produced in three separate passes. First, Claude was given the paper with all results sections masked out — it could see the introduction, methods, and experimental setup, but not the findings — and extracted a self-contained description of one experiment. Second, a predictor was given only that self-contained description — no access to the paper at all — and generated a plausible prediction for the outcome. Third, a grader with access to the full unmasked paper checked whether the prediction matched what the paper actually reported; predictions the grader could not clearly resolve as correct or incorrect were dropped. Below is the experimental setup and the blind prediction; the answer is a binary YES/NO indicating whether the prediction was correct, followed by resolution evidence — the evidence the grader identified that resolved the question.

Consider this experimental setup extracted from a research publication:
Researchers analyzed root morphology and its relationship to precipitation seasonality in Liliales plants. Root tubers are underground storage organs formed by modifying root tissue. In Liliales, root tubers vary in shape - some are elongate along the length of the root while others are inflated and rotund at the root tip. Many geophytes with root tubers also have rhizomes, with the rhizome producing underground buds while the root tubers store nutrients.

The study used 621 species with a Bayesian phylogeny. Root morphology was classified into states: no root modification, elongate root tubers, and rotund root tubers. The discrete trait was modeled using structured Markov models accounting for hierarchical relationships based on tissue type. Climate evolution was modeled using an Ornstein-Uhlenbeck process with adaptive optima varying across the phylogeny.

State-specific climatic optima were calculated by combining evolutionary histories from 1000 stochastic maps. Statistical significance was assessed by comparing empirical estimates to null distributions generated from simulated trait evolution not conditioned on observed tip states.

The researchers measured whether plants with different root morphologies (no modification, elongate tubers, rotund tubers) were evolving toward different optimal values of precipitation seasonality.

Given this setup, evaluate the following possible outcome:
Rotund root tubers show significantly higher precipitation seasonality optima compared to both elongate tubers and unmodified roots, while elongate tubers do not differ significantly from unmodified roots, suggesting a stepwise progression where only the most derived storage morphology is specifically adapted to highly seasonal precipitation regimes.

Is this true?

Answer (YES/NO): NO